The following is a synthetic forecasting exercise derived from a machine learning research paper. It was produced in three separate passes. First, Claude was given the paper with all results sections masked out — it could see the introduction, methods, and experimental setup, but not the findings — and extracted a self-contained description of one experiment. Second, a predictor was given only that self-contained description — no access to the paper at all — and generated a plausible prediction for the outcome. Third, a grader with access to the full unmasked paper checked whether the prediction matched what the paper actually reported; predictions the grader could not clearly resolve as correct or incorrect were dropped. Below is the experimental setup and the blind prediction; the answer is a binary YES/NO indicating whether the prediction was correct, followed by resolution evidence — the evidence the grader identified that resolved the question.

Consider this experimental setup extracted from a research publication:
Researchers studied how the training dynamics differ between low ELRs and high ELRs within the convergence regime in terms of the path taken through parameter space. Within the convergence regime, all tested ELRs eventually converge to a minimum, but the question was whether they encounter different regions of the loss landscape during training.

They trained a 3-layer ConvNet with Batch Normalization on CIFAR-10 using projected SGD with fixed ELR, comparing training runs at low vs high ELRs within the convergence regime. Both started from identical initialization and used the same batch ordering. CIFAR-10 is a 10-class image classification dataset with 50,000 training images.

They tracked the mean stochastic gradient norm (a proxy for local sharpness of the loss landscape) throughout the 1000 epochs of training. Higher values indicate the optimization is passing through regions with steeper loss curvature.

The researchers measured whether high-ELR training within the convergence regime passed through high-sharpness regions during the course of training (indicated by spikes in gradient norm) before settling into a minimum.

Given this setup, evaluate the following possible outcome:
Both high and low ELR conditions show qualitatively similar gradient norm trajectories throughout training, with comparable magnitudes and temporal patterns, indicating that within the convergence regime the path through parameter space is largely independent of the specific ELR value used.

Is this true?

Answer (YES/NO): NO